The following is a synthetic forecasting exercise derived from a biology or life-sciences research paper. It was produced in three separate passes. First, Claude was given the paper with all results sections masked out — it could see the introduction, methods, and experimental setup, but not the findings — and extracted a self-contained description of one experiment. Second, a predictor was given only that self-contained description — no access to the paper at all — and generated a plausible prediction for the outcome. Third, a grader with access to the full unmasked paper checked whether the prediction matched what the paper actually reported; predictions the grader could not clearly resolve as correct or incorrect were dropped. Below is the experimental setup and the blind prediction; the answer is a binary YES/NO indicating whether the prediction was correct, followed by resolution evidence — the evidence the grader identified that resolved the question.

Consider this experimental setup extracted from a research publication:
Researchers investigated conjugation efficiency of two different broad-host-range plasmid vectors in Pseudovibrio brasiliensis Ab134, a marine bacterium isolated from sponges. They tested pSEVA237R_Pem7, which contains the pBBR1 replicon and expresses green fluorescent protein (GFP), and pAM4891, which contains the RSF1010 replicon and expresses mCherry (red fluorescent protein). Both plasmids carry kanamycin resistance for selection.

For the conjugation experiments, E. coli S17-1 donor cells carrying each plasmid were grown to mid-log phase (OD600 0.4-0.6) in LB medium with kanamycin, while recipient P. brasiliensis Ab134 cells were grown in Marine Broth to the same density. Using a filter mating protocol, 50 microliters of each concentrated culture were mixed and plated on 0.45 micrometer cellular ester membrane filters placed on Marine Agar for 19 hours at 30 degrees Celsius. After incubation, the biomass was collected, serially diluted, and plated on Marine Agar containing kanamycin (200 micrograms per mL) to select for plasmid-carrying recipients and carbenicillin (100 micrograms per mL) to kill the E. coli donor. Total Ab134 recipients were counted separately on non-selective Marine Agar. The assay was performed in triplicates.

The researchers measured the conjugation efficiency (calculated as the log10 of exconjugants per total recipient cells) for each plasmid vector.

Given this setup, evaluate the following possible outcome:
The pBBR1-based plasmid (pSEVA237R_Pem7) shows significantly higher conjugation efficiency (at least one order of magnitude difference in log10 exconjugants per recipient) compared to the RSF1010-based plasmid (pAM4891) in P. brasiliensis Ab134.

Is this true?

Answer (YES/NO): YES